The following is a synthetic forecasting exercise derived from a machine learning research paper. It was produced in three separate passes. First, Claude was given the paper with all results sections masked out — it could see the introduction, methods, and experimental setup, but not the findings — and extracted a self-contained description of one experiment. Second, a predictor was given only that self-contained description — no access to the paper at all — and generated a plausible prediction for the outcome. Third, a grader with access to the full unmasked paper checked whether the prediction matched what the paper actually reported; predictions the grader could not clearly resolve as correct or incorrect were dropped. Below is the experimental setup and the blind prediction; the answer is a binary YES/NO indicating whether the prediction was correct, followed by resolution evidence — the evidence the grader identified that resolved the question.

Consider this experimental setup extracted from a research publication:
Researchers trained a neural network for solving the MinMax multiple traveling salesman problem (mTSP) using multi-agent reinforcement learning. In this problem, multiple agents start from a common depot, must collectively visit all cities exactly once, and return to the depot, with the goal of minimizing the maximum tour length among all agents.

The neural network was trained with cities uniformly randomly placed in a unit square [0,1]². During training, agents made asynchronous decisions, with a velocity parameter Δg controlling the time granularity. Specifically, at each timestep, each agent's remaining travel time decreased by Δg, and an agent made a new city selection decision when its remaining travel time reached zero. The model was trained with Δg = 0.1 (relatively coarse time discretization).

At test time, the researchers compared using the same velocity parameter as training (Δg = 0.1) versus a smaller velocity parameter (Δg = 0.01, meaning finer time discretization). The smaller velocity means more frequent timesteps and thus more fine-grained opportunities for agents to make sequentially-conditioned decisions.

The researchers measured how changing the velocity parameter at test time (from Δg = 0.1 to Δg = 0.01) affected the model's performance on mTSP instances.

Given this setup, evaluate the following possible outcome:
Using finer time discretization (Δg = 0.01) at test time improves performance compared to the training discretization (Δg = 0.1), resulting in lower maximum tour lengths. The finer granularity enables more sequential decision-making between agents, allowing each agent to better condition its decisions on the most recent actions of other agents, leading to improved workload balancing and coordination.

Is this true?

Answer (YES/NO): YES